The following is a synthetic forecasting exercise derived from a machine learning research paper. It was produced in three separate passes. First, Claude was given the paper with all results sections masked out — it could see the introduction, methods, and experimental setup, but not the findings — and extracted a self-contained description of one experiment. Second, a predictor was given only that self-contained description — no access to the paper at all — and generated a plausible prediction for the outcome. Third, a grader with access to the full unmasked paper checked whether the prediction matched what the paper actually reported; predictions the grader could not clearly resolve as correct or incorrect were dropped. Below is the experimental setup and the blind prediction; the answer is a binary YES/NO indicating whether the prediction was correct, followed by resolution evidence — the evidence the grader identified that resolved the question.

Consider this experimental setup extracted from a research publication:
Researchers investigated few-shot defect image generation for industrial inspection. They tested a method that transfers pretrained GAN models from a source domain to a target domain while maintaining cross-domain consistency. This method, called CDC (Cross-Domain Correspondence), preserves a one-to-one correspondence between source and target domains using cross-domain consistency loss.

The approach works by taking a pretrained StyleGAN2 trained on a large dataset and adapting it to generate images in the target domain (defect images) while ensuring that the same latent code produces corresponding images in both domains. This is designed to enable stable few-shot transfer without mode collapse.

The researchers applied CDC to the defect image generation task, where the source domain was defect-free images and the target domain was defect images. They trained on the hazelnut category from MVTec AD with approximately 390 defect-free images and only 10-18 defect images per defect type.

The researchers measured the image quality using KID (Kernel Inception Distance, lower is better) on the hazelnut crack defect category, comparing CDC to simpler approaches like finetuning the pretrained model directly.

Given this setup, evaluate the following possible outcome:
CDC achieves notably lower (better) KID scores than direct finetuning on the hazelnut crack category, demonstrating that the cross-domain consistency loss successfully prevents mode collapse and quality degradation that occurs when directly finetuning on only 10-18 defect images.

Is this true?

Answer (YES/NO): NO